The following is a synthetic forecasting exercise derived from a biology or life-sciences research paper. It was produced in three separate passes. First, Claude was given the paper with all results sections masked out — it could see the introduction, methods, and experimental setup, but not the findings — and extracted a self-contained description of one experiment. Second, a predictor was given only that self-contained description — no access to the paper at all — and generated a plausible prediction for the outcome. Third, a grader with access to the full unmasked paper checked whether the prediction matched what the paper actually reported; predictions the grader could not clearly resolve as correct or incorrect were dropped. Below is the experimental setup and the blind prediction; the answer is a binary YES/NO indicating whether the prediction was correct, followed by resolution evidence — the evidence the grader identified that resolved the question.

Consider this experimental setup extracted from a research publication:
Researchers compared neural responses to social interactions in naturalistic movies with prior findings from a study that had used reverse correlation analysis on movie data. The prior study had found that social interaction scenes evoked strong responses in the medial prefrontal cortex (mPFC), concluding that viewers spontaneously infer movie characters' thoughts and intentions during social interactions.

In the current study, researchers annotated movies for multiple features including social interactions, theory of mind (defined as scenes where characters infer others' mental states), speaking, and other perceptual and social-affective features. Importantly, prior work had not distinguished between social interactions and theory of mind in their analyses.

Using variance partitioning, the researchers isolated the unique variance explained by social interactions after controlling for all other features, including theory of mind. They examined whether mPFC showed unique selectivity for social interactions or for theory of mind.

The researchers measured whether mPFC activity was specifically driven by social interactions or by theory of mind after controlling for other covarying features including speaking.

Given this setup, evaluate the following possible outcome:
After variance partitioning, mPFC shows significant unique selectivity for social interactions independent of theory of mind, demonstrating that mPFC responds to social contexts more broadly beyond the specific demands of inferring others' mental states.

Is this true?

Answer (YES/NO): NO